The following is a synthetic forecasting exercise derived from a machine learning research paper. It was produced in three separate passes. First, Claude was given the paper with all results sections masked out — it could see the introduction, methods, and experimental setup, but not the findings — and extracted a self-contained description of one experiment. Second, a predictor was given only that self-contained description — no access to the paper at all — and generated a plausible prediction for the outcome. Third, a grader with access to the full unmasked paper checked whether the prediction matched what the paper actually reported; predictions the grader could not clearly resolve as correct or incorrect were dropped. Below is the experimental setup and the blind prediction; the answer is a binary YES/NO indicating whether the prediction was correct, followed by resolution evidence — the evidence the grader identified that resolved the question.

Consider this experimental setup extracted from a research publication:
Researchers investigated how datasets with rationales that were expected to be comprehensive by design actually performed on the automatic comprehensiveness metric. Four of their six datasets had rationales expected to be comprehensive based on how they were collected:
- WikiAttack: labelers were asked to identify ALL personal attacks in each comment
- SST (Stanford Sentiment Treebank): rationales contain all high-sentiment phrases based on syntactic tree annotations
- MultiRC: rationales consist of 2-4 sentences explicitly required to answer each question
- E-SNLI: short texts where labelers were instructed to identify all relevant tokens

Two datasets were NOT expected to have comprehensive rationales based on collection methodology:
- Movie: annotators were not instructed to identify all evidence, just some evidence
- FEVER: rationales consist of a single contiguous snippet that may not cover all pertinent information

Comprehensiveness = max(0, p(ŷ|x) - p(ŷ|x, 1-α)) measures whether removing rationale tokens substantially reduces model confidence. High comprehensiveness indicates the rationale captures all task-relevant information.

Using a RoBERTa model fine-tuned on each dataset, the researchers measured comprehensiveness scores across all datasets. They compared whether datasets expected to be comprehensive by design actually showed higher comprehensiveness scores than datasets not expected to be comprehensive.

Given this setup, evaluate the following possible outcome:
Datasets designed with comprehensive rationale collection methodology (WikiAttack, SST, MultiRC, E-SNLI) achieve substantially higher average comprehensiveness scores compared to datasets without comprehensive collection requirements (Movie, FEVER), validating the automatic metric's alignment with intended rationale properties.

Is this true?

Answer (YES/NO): NO